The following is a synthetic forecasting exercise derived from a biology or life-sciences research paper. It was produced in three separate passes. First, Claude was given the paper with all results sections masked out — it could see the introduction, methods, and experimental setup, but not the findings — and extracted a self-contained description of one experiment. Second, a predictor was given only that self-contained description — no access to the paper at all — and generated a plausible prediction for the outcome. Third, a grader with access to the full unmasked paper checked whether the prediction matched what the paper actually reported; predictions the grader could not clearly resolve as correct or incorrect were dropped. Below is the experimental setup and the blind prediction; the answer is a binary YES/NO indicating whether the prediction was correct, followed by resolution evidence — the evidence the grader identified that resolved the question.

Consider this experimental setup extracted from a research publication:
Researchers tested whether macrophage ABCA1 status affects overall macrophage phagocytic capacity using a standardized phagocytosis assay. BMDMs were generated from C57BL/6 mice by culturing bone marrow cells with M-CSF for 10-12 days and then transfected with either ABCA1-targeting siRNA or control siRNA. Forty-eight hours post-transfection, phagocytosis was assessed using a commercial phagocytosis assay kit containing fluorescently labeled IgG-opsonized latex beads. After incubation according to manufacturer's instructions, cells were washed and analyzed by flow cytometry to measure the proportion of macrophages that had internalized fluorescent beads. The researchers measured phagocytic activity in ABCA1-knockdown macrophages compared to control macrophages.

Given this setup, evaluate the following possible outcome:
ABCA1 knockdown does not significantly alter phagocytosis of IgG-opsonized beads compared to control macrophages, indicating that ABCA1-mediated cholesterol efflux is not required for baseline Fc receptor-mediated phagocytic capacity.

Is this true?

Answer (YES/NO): YES